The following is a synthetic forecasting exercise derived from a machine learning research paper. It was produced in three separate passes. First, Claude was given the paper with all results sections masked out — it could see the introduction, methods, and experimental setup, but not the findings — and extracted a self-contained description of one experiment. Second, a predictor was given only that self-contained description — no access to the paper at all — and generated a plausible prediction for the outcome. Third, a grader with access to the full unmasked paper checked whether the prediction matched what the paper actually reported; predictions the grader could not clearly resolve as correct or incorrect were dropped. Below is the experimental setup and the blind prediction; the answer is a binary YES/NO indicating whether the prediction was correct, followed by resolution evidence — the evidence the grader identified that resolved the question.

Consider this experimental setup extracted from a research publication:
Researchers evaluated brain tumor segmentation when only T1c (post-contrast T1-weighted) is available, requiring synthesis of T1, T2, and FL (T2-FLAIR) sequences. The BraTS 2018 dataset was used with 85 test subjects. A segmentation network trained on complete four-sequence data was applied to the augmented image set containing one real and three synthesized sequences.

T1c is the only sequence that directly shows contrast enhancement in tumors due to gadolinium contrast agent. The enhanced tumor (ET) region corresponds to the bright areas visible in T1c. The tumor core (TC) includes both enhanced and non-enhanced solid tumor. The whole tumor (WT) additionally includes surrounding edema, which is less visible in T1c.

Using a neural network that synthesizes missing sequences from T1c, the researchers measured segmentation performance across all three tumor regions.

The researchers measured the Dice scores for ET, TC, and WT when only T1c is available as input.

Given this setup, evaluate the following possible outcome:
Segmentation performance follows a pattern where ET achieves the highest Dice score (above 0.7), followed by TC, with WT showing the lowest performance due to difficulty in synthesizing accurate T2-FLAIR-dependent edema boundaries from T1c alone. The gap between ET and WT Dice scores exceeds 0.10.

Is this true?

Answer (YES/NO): NO